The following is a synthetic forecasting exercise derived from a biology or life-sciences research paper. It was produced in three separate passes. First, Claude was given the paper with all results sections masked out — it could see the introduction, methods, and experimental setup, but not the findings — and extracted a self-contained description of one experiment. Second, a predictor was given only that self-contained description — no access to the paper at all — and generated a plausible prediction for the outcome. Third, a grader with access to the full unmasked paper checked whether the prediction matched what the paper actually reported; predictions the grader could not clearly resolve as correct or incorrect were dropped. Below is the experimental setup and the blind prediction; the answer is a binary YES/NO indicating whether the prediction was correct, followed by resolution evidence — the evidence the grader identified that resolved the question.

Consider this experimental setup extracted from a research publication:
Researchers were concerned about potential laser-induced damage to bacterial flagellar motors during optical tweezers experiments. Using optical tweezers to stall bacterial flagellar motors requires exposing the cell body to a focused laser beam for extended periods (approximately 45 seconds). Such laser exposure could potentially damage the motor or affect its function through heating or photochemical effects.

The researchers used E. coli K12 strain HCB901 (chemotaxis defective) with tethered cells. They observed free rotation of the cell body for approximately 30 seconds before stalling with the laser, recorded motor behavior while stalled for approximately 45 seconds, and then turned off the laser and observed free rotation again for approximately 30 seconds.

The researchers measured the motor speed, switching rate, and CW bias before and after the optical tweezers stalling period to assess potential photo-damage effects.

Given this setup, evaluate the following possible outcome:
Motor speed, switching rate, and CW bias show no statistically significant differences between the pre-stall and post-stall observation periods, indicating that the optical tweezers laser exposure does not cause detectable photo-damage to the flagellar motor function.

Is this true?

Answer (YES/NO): YES